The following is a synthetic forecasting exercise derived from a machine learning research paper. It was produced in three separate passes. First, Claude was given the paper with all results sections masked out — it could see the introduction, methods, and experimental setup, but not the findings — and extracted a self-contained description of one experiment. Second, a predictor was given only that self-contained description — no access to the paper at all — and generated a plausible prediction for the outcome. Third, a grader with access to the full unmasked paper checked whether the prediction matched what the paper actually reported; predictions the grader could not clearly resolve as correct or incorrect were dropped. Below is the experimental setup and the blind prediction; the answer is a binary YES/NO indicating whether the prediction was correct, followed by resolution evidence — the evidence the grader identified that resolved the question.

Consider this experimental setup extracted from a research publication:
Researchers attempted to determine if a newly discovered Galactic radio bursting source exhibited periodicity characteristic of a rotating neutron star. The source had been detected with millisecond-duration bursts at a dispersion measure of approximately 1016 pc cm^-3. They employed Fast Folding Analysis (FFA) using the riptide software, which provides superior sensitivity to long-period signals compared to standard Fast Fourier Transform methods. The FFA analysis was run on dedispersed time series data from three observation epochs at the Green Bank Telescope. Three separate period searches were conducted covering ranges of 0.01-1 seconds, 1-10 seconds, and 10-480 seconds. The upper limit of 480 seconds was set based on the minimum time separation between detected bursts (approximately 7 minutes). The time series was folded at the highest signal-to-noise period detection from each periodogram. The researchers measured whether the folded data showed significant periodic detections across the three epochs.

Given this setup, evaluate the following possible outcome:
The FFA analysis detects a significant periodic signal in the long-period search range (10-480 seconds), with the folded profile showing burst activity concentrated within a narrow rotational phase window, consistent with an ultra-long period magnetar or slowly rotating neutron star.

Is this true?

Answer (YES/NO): NO